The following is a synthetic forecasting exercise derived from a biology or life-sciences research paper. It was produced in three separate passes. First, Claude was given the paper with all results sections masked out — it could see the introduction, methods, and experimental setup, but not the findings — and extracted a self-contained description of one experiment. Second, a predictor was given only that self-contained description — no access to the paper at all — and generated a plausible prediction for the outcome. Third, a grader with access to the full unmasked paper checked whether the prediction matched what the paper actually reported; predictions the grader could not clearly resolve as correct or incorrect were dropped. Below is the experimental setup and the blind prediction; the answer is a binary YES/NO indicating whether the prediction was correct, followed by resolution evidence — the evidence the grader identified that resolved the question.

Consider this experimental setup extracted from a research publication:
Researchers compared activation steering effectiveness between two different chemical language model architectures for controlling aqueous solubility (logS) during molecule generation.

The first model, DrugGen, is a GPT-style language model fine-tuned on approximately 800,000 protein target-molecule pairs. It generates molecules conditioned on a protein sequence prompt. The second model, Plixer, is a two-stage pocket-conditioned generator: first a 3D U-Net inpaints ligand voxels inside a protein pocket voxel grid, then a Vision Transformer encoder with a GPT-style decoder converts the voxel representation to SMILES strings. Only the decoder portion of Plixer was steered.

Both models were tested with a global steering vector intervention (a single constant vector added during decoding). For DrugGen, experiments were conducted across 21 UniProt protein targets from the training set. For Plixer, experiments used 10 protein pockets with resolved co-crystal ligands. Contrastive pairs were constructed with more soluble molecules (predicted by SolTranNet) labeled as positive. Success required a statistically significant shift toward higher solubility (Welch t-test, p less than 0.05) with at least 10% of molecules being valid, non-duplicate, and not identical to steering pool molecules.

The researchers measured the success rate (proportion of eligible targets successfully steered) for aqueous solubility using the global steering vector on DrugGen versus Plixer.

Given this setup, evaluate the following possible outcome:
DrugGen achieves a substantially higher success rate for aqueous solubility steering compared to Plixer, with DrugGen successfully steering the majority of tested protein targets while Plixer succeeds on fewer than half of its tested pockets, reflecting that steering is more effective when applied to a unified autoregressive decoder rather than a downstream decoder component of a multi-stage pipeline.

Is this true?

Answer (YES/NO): YES